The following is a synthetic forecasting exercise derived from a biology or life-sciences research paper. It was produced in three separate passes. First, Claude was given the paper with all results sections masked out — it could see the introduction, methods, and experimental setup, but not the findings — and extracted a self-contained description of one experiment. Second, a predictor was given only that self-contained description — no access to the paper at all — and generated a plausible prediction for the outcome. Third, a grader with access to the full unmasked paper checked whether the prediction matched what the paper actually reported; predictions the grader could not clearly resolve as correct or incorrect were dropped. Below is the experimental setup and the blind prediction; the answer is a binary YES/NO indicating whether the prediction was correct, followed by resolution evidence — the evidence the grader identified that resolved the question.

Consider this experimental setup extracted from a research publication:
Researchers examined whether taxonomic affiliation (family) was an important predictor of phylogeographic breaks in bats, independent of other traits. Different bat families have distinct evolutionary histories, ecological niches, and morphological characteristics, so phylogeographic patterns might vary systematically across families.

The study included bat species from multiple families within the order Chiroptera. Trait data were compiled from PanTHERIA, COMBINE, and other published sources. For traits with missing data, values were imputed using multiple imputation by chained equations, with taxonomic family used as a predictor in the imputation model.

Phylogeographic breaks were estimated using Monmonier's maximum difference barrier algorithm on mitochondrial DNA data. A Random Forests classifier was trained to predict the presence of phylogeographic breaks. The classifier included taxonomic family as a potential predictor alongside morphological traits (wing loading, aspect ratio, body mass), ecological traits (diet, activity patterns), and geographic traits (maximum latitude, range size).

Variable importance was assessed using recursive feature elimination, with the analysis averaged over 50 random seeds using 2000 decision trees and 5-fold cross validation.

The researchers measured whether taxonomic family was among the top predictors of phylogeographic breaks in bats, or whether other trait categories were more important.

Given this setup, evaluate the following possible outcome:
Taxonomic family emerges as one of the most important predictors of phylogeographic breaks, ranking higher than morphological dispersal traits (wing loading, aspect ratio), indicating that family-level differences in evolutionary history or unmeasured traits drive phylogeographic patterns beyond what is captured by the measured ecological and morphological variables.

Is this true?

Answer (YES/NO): NO